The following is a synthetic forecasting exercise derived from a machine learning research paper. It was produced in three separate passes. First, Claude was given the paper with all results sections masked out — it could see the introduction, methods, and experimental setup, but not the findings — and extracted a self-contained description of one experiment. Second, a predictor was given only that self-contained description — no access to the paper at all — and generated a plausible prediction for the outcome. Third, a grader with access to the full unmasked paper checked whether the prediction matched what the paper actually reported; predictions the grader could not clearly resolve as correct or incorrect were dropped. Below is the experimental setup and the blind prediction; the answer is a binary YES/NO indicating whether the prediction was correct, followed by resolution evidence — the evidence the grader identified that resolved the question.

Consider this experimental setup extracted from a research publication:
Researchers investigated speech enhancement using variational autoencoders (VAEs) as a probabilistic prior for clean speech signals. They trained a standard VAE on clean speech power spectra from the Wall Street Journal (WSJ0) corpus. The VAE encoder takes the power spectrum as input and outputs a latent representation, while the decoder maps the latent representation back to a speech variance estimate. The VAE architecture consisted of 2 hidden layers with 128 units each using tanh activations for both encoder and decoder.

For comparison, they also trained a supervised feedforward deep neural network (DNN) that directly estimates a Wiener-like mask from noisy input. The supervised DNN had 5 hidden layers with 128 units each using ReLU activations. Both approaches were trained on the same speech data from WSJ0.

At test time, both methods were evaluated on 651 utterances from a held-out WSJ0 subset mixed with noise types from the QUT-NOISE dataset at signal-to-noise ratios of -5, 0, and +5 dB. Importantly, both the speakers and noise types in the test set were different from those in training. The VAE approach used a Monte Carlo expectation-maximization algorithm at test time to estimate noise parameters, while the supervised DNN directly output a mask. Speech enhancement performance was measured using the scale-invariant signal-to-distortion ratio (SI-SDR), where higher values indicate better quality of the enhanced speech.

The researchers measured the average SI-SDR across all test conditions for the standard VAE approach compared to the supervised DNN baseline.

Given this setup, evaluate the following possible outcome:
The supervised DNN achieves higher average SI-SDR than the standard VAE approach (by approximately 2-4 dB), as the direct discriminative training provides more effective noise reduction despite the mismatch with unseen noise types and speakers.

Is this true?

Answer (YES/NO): NO